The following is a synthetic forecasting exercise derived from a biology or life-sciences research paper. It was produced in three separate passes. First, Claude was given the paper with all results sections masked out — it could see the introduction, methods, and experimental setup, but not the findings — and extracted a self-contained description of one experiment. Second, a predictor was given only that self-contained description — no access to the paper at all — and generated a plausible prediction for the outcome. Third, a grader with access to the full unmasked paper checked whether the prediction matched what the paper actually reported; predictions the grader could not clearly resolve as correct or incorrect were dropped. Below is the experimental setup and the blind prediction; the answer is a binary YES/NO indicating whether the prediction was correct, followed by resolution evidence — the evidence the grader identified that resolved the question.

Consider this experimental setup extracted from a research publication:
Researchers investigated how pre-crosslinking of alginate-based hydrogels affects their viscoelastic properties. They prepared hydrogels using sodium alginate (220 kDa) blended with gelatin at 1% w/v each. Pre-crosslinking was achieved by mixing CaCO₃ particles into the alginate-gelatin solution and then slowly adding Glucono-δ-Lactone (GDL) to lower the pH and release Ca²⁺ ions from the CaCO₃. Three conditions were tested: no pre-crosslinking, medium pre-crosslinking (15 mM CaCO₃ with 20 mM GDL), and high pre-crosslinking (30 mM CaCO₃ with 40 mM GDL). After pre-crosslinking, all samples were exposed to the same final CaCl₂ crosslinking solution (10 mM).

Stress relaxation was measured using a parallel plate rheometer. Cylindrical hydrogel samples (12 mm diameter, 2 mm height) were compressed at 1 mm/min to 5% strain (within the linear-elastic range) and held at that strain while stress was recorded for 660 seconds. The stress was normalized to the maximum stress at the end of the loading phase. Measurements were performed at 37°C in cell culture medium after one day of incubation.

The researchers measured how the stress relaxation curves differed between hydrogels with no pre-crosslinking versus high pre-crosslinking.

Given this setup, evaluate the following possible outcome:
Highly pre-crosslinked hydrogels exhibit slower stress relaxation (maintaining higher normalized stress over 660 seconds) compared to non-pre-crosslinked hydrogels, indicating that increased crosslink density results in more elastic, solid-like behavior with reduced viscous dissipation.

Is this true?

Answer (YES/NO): NO